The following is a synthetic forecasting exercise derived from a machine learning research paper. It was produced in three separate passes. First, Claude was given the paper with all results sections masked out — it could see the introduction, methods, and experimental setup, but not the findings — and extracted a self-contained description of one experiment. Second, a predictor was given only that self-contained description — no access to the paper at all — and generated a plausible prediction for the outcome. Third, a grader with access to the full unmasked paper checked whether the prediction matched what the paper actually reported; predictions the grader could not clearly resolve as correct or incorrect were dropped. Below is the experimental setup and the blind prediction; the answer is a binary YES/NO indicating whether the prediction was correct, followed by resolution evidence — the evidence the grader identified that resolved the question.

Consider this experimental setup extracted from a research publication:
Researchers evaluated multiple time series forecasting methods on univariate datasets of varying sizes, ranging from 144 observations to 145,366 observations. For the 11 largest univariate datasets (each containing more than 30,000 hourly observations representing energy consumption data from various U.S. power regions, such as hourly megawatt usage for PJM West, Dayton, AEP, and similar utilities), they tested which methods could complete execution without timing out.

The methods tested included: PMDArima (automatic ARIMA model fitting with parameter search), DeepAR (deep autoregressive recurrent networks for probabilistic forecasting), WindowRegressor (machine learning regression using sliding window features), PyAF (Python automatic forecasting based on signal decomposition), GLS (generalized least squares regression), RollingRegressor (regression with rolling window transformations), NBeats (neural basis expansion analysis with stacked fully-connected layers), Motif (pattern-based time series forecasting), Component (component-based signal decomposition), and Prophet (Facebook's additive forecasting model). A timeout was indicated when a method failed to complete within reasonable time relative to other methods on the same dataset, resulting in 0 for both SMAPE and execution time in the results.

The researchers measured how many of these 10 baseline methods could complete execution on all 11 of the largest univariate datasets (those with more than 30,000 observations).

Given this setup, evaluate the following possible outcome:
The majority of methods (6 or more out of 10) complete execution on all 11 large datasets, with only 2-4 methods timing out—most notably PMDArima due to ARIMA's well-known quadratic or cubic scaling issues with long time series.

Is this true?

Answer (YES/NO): NO